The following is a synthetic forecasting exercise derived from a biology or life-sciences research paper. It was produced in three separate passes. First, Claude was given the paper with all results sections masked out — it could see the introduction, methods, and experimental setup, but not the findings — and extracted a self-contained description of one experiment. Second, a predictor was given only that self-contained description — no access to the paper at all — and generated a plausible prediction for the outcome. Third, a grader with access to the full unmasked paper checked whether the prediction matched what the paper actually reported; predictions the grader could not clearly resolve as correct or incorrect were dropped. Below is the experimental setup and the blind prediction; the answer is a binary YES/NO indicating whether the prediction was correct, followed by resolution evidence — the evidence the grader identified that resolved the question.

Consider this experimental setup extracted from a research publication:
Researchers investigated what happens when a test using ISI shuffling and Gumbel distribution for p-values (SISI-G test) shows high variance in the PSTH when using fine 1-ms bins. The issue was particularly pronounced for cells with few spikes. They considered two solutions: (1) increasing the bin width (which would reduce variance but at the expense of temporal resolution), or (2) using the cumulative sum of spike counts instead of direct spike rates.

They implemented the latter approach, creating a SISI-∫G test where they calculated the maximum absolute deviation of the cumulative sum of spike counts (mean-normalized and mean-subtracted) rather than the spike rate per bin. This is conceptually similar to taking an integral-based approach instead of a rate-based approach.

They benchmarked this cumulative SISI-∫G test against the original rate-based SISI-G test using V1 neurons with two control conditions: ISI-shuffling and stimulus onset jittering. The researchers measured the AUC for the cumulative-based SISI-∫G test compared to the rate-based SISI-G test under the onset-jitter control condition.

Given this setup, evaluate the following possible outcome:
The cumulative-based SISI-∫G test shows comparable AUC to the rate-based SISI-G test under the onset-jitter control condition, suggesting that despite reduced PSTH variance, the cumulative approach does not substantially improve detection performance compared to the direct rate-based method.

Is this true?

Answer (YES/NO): NO